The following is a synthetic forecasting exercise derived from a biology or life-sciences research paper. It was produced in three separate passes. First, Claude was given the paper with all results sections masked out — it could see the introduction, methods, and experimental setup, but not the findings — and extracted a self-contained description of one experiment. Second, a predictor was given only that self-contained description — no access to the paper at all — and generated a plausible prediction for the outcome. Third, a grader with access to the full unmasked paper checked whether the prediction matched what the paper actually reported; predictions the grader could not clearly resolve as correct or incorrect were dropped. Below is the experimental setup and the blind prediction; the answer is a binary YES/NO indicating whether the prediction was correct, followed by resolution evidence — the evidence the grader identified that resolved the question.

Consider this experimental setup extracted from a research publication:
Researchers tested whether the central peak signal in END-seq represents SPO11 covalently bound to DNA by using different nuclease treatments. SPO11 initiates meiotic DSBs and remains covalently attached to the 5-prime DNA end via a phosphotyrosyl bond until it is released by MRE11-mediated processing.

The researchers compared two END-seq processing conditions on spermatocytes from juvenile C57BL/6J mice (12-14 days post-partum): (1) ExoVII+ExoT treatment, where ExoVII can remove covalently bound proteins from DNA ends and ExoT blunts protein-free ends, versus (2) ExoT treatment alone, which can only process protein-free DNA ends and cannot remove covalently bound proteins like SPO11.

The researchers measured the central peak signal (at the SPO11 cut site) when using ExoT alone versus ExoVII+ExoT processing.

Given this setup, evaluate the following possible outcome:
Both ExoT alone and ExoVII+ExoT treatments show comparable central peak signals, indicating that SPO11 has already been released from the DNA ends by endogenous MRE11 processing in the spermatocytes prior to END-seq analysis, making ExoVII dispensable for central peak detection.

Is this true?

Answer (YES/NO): NO